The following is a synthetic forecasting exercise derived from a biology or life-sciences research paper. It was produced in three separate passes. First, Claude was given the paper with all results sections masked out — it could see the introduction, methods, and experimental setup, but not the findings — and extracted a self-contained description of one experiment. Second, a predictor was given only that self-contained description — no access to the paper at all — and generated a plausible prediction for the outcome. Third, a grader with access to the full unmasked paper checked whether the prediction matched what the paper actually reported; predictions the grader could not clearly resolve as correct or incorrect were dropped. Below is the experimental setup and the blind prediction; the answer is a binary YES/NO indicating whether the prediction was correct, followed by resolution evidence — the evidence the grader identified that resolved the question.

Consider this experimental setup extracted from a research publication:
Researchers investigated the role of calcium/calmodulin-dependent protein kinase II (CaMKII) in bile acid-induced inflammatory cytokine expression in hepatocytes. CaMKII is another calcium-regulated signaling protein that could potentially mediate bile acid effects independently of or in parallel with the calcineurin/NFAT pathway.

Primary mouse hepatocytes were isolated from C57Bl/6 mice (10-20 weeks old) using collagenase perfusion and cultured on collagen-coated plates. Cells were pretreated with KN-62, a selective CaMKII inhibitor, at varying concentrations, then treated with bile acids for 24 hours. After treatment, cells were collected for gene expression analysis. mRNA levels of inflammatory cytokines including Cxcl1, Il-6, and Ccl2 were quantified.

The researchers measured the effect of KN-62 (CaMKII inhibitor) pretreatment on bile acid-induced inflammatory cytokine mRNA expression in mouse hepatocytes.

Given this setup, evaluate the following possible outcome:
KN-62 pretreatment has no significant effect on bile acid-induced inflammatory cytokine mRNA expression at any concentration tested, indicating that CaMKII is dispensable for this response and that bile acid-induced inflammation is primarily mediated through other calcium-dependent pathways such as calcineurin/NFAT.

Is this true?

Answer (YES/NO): NO